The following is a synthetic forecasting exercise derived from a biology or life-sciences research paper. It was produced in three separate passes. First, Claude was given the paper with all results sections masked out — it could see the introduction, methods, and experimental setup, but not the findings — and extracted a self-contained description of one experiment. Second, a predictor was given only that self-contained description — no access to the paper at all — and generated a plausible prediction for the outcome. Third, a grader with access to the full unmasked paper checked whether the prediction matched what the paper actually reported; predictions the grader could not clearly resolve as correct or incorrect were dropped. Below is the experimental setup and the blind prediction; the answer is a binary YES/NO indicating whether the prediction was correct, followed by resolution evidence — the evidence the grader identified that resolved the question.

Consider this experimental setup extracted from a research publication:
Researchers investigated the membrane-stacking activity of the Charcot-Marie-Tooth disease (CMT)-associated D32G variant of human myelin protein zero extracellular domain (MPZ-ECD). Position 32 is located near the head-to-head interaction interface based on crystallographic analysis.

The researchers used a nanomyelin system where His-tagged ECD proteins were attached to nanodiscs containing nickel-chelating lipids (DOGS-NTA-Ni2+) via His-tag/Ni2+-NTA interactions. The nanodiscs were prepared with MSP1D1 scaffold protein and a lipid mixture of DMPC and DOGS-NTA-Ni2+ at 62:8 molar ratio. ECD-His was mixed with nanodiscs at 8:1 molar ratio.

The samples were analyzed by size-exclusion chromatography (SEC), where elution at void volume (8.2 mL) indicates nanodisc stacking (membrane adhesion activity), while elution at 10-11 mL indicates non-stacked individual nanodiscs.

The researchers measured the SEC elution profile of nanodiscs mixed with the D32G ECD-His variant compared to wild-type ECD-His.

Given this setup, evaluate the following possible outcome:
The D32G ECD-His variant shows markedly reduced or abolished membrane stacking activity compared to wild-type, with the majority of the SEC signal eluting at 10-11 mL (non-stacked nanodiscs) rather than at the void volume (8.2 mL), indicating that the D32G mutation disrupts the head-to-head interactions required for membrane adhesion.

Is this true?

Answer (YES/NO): NO